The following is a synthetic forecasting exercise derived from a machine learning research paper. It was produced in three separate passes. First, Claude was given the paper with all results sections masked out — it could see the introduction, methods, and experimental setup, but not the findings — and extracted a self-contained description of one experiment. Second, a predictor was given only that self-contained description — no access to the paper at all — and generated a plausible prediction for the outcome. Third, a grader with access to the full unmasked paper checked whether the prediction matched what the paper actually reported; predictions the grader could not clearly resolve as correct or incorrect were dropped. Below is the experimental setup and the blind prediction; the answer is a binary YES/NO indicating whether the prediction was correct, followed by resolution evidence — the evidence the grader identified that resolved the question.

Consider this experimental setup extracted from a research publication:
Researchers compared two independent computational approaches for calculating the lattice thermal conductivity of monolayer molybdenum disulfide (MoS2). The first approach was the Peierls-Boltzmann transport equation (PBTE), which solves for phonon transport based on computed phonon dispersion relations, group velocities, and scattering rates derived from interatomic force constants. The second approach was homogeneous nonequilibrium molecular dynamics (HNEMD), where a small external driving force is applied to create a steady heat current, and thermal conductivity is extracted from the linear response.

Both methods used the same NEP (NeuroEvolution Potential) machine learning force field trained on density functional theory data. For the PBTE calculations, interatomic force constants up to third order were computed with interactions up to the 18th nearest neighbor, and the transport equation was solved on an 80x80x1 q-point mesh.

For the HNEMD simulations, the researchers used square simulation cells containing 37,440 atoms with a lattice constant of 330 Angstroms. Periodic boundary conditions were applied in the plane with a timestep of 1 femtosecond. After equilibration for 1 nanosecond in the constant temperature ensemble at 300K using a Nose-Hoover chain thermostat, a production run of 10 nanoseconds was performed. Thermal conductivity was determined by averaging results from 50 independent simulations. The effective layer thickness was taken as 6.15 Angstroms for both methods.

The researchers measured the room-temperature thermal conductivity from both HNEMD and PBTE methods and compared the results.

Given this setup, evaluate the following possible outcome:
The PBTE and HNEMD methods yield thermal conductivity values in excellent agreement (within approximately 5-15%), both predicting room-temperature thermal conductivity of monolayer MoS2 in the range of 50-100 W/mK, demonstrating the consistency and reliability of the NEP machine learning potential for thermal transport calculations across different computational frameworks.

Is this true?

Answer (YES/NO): NO